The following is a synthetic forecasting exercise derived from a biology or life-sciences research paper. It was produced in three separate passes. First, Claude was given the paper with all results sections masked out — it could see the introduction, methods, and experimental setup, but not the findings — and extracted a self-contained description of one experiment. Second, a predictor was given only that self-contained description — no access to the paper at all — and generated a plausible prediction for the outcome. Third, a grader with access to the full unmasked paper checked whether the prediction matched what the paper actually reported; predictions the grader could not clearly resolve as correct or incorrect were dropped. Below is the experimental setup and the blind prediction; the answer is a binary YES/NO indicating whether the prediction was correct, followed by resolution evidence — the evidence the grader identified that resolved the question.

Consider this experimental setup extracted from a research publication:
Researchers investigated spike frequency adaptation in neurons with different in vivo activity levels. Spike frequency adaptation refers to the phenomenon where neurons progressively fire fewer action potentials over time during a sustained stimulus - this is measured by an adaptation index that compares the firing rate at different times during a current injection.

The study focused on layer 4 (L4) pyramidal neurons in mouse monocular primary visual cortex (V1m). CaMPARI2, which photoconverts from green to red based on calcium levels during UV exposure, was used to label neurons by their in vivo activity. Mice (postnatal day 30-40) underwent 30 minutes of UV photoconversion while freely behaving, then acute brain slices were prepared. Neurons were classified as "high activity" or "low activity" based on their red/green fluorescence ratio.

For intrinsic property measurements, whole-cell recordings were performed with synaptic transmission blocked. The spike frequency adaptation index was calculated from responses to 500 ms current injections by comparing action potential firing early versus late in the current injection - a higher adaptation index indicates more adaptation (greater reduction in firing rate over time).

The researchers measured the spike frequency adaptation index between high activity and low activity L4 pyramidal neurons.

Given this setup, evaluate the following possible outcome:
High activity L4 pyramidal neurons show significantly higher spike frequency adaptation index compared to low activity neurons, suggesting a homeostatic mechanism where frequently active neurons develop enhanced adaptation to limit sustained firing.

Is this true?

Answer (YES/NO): NO